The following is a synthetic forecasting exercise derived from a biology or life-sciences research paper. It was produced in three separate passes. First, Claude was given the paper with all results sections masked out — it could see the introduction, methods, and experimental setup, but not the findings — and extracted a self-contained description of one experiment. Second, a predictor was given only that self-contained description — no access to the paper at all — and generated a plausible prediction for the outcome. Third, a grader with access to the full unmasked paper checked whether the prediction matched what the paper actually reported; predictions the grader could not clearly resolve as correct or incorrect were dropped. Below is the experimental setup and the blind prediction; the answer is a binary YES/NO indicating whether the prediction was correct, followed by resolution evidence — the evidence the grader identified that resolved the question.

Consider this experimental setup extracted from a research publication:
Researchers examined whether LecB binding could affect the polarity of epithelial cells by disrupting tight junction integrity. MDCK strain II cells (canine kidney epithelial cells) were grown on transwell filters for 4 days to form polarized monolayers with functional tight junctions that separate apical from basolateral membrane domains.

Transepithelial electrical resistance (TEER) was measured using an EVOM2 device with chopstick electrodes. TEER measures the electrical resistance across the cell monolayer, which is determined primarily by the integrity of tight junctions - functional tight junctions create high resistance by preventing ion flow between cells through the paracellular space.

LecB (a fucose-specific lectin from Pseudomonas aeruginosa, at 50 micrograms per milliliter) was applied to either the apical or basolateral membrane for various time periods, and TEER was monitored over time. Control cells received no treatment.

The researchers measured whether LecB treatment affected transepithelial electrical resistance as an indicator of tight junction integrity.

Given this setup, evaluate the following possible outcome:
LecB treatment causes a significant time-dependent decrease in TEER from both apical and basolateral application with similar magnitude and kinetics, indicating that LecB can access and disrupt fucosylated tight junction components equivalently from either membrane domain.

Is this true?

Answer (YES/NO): NO